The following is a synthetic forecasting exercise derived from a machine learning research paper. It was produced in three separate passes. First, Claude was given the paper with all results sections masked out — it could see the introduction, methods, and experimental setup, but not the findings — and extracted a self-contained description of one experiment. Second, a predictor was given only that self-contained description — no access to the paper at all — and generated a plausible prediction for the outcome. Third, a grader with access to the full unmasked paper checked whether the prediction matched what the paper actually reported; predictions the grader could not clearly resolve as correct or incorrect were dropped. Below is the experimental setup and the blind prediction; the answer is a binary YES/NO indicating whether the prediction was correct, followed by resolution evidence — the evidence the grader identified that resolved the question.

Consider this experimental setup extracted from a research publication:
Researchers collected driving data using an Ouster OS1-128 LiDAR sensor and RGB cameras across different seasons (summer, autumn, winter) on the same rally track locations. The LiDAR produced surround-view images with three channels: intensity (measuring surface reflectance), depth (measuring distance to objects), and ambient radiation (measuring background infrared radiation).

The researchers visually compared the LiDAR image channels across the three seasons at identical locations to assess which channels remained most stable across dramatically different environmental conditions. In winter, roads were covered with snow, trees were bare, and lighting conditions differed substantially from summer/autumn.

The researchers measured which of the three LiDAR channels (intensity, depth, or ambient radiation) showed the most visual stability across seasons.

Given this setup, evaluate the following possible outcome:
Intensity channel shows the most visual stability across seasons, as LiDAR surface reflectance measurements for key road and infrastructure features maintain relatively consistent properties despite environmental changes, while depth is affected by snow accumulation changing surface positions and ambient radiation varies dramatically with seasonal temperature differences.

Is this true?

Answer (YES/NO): NO